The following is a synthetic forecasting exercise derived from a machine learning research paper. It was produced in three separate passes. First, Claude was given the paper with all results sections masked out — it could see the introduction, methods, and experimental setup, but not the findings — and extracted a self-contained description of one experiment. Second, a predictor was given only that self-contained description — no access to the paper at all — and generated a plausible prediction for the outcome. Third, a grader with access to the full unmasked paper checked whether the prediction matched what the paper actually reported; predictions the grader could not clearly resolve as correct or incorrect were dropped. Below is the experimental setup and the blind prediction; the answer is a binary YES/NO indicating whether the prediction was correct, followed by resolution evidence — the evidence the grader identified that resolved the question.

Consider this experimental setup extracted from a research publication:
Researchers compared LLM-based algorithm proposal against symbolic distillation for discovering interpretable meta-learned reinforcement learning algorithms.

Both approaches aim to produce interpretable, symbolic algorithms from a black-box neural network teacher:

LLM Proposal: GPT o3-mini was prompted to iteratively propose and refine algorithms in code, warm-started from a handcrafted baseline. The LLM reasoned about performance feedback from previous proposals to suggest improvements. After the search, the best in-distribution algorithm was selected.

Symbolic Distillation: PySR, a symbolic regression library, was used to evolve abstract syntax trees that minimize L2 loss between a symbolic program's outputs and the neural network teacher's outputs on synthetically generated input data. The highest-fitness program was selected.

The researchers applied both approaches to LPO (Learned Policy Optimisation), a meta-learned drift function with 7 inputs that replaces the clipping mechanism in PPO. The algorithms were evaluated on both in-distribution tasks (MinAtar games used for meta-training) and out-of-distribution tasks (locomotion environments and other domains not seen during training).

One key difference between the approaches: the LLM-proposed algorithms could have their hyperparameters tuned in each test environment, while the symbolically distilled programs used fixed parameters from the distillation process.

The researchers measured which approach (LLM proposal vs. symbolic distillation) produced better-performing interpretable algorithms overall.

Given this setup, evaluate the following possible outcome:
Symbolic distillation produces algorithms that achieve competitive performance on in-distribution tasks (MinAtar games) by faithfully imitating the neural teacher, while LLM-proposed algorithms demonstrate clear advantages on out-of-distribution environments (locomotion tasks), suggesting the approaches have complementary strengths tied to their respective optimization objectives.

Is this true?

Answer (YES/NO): NO